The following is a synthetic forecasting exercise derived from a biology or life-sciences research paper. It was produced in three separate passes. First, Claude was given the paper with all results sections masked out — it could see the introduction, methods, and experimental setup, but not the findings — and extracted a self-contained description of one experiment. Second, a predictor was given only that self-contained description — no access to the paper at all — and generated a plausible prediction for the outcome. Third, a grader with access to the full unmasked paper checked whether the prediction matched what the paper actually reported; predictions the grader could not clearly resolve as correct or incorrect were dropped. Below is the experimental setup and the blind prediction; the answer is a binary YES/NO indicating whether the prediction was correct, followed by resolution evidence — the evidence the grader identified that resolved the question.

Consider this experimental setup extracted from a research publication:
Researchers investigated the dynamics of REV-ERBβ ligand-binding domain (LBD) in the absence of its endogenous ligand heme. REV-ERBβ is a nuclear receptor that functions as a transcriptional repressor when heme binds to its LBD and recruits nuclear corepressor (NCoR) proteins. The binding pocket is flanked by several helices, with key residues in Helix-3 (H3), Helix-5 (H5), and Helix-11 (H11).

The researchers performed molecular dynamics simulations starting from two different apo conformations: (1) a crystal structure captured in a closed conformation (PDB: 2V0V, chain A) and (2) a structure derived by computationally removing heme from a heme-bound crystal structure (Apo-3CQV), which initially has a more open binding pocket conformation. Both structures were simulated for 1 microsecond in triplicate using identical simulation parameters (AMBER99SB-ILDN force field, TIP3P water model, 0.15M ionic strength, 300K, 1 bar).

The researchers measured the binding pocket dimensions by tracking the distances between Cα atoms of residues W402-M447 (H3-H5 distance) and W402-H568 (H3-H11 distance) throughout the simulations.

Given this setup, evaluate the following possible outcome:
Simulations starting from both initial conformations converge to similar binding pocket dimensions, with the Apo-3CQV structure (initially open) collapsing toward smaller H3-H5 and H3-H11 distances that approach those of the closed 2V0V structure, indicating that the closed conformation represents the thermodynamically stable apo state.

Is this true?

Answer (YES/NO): NO